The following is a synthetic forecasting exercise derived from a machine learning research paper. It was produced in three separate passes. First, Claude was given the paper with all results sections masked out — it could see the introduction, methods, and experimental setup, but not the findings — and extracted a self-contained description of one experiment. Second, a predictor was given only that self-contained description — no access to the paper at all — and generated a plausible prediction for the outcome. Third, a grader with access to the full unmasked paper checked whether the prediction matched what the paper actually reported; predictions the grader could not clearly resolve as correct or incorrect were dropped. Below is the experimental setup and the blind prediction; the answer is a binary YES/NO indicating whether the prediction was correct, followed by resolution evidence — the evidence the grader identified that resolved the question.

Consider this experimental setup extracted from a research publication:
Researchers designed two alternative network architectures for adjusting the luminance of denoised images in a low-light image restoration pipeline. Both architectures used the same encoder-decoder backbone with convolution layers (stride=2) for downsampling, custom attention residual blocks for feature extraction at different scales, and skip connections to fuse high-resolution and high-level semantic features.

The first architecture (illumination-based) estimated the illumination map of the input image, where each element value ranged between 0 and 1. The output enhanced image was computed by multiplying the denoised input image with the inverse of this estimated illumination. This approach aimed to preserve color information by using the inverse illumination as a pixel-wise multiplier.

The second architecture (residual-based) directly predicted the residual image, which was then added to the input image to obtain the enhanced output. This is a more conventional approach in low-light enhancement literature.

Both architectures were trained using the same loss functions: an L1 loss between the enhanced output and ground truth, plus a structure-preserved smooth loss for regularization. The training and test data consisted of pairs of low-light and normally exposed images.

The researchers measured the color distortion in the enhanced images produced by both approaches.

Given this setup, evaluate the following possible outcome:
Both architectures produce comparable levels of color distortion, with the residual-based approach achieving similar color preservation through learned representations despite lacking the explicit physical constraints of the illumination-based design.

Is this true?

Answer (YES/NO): NO